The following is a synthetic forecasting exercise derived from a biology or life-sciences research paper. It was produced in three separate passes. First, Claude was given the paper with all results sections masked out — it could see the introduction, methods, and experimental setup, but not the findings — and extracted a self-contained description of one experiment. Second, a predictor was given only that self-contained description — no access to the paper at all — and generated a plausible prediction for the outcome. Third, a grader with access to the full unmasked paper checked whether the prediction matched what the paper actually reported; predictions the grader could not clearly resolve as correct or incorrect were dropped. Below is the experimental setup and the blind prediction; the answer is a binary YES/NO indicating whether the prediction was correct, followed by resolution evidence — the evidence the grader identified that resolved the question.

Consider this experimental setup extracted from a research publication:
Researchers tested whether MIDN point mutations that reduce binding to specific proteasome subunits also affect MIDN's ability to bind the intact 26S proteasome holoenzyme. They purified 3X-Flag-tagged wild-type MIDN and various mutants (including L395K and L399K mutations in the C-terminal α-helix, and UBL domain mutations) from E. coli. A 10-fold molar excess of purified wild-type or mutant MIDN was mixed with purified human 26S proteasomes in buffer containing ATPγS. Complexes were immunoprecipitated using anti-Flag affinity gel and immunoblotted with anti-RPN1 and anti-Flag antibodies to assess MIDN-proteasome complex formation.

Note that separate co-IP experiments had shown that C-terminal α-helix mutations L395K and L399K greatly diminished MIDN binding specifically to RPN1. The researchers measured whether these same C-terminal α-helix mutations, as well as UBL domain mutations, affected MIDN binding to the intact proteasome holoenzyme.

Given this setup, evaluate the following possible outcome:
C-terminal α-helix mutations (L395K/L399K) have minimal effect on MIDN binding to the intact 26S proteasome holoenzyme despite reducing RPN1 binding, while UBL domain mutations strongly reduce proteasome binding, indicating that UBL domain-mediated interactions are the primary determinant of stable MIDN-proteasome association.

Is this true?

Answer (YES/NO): NO